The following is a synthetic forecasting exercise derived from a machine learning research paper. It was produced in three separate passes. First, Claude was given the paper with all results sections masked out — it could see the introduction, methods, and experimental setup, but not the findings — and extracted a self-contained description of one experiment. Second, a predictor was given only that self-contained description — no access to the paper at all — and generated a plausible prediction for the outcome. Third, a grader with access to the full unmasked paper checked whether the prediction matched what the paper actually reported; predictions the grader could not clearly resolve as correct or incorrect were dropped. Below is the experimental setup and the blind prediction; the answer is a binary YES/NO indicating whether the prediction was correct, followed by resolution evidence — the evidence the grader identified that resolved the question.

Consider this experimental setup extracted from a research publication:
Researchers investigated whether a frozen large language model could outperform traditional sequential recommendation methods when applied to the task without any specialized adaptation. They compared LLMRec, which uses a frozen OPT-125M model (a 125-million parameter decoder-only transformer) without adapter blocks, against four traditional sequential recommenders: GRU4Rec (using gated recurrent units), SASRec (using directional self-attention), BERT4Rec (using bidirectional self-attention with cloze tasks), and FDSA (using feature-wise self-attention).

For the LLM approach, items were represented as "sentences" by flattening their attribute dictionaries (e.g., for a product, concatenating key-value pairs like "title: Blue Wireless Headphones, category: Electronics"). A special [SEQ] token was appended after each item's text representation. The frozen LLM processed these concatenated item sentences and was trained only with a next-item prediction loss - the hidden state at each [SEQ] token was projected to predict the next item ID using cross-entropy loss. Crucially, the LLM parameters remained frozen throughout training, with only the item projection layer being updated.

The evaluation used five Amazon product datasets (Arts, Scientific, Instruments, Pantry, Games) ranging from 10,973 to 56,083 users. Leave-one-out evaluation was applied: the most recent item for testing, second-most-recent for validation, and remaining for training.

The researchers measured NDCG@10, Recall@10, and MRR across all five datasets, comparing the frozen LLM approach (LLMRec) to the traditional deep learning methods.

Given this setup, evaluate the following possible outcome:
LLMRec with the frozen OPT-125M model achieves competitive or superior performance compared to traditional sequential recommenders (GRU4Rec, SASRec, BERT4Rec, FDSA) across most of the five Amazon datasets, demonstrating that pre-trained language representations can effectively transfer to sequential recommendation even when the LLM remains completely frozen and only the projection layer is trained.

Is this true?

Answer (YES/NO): NO